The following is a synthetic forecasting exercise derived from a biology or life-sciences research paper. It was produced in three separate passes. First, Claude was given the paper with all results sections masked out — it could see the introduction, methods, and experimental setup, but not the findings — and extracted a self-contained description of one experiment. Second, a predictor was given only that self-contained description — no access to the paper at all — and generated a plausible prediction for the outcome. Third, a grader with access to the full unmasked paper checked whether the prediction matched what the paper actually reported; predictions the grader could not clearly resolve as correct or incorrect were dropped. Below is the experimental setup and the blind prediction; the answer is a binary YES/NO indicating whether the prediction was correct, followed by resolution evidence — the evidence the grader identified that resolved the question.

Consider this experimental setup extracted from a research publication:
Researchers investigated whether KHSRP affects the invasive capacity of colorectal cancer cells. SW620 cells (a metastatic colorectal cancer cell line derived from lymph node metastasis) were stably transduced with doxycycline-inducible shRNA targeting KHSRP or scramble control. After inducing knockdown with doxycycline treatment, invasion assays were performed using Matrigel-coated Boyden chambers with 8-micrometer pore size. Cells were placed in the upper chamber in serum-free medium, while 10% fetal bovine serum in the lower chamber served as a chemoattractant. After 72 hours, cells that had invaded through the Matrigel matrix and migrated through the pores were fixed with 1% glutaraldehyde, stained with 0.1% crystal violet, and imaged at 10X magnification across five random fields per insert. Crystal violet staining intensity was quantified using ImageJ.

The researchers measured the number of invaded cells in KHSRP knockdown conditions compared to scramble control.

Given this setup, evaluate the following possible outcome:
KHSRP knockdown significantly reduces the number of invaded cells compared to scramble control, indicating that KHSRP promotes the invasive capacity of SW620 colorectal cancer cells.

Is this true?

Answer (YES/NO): NO